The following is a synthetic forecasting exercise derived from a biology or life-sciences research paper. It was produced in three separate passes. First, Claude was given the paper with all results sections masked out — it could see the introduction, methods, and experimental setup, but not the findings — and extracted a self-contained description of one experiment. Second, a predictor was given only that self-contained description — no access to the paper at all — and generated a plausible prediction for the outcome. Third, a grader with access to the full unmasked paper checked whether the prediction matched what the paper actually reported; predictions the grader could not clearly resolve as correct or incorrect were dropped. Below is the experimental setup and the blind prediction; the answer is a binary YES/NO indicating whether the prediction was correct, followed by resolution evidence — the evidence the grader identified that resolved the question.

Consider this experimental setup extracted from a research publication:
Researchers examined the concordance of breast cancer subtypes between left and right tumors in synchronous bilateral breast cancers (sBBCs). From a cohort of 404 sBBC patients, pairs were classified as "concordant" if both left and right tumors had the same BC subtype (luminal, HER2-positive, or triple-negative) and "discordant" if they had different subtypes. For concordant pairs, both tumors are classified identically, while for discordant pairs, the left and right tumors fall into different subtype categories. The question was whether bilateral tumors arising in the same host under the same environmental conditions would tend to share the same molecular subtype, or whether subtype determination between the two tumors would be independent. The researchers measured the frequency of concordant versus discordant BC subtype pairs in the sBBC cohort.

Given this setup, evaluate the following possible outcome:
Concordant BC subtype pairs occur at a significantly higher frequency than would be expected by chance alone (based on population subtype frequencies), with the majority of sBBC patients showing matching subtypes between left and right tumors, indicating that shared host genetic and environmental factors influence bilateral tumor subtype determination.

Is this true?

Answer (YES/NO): YES